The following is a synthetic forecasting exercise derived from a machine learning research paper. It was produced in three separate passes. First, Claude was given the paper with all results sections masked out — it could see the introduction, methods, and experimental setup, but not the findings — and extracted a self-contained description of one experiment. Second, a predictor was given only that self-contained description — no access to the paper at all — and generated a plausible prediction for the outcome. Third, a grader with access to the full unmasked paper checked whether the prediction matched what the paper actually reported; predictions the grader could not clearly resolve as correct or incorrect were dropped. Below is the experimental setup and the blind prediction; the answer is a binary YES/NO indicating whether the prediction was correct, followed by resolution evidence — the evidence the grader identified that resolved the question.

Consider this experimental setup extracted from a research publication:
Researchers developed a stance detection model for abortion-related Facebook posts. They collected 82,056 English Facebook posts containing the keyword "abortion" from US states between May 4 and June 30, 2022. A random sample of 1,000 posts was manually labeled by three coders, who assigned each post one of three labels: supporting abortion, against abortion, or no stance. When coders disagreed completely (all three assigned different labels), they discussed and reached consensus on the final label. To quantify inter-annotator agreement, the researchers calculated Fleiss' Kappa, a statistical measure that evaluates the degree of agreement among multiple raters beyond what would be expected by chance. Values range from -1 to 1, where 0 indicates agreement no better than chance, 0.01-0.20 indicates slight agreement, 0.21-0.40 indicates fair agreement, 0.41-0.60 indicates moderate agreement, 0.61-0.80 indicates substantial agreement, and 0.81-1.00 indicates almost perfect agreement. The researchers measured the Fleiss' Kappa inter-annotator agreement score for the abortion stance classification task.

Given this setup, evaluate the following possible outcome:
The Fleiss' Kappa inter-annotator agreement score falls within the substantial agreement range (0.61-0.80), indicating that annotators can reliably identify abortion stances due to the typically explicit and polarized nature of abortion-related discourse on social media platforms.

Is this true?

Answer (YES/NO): NO